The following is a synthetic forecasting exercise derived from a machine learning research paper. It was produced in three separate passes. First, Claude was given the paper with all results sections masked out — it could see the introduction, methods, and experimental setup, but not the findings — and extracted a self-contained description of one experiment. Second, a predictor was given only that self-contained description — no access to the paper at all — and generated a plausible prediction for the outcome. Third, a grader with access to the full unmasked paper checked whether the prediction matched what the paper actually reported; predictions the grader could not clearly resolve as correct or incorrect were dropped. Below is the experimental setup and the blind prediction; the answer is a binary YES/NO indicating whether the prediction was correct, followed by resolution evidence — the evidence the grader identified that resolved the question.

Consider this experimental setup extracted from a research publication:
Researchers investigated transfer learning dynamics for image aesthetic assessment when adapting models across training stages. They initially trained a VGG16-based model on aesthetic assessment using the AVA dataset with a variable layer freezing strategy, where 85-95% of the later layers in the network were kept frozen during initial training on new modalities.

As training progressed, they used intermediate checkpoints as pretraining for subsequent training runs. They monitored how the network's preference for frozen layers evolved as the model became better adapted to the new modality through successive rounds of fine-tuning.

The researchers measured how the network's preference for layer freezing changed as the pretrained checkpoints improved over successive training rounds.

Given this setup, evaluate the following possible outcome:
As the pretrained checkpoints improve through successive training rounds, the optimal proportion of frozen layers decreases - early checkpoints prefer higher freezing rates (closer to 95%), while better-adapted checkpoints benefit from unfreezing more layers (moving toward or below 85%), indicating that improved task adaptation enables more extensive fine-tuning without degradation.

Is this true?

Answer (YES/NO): YES